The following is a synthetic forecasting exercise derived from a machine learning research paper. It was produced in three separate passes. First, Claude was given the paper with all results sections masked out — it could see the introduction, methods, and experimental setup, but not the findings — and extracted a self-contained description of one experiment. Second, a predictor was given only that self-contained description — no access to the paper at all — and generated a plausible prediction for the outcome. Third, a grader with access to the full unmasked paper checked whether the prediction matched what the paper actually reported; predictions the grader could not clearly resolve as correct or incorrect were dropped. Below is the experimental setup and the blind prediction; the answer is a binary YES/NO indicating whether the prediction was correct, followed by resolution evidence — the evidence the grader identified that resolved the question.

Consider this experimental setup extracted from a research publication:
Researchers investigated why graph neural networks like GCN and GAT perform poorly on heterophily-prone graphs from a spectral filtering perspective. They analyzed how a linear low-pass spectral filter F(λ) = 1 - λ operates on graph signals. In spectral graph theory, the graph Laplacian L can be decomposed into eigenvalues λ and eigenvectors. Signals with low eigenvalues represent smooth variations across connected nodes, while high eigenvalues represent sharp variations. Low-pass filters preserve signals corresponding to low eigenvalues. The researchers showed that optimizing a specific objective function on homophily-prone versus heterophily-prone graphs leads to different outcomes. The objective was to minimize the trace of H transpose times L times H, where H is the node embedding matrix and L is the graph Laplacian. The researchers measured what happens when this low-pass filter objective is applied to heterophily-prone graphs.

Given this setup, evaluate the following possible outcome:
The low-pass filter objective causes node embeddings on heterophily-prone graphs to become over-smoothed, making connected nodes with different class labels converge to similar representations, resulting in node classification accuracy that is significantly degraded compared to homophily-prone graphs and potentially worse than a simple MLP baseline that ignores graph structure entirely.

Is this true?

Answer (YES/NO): NO